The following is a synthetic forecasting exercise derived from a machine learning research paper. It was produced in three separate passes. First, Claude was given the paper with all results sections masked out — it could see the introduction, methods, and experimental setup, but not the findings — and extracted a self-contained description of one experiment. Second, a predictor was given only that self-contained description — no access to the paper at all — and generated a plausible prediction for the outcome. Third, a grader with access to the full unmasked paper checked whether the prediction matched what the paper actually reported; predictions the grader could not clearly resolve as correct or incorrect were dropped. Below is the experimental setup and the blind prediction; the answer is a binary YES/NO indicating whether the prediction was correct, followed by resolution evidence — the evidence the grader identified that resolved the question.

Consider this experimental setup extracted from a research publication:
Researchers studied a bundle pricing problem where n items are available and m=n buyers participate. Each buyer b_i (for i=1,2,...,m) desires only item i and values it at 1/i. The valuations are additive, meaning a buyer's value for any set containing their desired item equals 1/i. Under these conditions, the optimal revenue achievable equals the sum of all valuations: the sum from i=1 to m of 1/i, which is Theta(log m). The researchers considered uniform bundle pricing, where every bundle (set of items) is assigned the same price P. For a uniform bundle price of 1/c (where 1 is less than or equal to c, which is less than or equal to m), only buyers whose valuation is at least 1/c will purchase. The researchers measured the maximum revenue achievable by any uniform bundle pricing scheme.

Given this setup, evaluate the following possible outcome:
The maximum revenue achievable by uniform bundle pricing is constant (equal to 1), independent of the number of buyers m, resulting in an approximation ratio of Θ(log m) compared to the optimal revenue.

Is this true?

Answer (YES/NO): YES